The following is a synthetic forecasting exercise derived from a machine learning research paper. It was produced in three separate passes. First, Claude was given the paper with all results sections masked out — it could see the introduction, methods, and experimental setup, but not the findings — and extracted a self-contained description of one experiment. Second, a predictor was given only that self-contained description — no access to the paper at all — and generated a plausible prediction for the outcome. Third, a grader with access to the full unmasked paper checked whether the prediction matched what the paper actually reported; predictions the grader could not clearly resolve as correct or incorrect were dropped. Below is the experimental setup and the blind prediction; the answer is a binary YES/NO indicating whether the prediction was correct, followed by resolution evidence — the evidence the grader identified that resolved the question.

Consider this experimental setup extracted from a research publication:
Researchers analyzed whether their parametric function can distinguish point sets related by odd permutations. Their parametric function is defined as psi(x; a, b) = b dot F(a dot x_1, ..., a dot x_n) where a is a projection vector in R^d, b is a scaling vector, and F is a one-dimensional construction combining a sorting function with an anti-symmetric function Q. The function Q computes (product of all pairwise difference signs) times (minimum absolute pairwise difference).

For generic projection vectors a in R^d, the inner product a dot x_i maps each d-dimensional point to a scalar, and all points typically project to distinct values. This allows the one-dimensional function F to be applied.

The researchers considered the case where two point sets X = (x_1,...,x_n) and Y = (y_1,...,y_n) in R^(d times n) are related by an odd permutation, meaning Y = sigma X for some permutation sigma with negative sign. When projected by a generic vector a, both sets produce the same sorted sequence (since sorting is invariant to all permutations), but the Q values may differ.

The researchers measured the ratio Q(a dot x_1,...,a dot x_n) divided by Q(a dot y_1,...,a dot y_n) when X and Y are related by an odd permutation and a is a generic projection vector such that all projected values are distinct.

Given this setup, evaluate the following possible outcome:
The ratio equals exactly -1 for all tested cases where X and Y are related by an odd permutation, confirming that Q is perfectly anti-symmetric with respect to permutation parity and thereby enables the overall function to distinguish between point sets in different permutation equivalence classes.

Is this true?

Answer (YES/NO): NO